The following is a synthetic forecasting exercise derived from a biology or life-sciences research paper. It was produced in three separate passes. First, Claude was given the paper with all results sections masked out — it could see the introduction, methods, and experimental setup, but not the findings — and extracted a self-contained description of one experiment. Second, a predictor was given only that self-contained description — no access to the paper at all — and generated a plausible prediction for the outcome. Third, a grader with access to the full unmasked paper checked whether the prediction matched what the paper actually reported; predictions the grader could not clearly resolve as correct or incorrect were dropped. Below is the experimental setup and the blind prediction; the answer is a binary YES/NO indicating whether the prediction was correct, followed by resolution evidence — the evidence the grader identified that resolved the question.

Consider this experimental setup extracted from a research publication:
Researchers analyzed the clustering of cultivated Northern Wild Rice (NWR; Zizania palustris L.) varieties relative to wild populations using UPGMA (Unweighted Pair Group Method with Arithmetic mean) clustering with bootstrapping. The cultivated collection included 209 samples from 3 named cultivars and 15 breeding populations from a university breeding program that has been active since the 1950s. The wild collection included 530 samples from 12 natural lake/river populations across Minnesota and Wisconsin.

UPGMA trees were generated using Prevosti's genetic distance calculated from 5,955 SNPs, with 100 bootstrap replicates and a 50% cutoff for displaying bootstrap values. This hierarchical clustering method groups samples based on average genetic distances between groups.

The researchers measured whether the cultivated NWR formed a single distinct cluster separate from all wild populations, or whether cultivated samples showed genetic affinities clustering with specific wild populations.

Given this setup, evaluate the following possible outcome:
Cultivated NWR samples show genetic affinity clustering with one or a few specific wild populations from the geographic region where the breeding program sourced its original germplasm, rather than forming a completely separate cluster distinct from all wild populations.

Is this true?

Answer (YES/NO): NO